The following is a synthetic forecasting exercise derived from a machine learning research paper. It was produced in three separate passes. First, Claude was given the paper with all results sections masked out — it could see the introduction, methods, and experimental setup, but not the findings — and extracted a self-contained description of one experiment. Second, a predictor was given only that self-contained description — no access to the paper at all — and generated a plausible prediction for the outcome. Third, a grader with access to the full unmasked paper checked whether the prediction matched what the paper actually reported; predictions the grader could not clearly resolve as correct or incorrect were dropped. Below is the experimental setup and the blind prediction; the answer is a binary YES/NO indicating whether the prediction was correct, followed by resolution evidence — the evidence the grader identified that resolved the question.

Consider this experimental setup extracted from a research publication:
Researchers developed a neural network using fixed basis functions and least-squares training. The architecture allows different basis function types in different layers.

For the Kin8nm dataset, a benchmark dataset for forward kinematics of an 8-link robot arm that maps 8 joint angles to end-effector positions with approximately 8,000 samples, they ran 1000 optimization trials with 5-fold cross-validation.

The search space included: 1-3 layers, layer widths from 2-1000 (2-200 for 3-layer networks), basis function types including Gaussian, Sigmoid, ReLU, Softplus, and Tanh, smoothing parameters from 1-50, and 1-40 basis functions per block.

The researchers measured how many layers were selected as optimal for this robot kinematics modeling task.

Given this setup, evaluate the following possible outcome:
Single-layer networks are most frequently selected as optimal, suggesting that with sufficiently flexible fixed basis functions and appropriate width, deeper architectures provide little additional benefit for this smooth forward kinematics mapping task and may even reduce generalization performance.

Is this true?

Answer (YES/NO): NO